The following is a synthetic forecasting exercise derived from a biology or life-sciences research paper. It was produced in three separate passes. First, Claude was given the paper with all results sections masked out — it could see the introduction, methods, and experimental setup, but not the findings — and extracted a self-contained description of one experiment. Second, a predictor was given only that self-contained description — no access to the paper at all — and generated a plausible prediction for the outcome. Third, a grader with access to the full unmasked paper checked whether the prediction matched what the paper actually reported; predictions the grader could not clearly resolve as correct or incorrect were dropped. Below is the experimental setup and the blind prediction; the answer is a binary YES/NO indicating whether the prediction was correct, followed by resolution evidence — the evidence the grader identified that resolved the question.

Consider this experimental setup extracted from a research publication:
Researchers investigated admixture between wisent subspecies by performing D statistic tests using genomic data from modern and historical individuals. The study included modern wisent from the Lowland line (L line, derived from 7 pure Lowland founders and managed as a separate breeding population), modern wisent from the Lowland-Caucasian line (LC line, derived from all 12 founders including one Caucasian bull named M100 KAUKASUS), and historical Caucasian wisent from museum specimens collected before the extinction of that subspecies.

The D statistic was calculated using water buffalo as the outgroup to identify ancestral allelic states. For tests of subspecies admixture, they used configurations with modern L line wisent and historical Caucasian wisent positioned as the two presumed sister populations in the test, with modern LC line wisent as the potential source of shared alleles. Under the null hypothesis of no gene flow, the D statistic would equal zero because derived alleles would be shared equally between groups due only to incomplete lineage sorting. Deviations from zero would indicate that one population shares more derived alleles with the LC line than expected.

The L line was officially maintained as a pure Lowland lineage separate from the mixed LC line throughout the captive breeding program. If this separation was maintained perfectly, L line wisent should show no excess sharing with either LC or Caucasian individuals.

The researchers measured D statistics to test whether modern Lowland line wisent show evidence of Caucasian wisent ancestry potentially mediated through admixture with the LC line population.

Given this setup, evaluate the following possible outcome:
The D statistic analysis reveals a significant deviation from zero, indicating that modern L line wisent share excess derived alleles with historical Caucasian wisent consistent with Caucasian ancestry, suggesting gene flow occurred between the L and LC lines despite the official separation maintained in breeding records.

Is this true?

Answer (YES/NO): NO